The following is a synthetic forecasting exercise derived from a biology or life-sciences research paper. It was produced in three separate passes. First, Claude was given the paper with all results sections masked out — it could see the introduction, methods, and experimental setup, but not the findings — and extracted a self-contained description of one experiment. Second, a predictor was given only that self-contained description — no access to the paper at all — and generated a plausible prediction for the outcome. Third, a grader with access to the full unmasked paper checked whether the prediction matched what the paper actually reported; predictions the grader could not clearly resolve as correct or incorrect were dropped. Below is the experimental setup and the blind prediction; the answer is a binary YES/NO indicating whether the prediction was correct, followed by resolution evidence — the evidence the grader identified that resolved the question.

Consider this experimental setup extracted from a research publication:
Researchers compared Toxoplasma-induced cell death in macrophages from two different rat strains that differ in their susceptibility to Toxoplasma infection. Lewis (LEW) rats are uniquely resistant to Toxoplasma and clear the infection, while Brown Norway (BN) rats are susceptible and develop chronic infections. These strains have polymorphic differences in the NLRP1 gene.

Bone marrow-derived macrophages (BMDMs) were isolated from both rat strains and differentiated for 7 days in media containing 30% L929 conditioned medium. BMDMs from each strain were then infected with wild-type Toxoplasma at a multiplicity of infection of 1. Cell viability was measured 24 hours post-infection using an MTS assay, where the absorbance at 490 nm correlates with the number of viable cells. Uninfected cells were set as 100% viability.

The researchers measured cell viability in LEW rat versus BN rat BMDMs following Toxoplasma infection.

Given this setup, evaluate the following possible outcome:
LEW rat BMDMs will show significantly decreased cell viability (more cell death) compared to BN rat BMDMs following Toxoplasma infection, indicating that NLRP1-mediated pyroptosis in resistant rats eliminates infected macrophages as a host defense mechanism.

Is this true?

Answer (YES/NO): YES